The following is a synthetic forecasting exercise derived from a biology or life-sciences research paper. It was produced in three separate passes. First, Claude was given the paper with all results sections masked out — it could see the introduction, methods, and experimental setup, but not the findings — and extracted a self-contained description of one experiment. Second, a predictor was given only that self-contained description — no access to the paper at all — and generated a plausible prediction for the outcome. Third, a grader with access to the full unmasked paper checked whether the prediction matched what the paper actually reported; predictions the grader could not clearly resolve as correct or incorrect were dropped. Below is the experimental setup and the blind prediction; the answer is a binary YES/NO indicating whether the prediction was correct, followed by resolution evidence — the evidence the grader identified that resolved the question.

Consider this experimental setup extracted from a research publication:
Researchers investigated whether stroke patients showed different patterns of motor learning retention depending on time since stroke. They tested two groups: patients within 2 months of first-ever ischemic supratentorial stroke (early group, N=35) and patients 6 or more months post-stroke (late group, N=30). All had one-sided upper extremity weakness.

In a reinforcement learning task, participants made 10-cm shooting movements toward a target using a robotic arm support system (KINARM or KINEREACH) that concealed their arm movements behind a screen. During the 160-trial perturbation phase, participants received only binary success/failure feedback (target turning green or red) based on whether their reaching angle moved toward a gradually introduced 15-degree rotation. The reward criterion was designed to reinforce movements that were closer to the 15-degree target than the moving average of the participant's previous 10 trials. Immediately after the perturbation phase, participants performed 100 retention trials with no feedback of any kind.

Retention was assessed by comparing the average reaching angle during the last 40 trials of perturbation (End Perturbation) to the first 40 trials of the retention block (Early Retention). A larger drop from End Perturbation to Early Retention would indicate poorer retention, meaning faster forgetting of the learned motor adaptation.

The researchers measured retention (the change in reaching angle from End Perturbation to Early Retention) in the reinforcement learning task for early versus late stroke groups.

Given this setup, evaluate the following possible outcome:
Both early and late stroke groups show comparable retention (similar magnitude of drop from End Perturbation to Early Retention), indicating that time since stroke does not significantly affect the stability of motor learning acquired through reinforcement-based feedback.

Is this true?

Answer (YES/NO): YES